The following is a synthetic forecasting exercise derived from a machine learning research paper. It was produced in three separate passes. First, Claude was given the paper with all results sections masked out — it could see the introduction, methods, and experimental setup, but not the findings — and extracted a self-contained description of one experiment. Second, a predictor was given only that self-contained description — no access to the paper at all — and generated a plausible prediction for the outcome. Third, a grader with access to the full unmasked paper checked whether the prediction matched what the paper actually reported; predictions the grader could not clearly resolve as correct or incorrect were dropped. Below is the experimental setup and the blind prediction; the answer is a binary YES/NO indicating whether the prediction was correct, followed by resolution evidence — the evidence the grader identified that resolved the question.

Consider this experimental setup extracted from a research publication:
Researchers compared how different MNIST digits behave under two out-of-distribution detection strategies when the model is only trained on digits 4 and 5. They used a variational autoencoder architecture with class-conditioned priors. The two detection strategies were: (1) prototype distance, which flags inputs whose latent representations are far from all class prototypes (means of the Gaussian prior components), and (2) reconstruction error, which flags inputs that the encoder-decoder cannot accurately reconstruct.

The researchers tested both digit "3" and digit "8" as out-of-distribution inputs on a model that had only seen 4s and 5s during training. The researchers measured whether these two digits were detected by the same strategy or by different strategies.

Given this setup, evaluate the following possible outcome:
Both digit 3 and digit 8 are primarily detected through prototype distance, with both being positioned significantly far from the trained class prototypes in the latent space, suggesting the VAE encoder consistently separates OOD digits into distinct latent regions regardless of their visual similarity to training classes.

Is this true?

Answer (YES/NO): NO